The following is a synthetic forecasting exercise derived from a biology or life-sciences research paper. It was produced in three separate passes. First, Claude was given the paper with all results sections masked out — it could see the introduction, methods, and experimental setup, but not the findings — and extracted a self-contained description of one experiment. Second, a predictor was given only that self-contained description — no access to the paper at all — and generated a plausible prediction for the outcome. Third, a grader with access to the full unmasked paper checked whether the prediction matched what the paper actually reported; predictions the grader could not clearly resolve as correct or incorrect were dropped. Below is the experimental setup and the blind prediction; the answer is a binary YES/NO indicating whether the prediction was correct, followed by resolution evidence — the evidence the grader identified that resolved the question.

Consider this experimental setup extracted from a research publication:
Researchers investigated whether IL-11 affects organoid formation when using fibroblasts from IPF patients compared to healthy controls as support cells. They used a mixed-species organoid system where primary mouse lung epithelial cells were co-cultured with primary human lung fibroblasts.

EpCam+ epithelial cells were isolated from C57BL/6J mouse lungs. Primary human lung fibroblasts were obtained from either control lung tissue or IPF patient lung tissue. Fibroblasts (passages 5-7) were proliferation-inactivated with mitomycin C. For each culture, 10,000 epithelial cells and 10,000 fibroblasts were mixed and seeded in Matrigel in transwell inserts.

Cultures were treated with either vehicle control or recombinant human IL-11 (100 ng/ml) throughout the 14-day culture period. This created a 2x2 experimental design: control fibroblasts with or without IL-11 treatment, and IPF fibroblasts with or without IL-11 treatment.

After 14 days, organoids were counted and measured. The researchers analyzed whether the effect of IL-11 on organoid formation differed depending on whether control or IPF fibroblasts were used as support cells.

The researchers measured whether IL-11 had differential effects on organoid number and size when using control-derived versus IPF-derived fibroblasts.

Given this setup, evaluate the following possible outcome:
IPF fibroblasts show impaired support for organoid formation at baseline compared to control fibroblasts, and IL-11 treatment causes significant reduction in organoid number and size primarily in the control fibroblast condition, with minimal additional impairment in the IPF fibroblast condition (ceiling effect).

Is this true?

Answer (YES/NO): NO